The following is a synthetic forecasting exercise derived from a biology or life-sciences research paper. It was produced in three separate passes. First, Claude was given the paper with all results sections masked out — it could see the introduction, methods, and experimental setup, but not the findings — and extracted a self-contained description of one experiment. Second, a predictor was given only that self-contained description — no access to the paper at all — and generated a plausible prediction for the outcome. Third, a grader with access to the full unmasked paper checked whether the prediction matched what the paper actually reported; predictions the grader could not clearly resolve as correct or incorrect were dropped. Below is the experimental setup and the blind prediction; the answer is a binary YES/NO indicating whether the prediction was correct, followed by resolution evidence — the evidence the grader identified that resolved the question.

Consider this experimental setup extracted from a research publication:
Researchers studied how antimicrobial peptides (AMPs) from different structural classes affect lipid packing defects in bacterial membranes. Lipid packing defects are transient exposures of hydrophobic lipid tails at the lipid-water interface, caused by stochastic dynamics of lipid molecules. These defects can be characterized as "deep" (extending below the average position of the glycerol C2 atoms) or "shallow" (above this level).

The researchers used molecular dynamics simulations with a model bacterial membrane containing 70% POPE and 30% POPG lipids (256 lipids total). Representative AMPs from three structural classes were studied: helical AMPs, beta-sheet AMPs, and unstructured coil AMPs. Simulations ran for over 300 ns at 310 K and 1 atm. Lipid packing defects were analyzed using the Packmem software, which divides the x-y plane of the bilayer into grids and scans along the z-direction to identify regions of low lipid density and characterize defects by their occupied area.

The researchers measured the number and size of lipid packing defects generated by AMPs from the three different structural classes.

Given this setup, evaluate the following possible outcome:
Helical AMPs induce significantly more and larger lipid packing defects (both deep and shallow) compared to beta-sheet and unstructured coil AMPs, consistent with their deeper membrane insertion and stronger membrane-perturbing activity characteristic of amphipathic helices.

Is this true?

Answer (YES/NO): NO